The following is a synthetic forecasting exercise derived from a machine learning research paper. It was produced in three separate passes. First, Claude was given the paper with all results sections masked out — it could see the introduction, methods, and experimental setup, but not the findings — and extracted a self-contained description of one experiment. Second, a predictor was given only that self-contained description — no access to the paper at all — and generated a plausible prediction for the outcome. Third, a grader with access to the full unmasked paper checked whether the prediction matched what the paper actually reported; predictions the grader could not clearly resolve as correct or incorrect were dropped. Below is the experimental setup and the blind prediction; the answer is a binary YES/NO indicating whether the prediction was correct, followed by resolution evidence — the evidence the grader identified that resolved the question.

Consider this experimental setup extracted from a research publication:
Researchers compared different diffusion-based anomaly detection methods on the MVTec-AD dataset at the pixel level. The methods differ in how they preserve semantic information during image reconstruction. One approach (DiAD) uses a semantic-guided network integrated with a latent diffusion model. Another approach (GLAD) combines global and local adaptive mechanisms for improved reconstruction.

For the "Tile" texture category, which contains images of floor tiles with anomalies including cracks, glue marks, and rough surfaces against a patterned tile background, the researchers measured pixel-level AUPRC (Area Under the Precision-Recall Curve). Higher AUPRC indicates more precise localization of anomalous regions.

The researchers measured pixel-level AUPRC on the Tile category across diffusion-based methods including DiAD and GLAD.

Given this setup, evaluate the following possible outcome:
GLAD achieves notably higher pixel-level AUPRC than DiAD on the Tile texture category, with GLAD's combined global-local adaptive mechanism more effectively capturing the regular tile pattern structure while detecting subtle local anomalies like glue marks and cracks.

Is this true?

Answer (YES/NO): YES